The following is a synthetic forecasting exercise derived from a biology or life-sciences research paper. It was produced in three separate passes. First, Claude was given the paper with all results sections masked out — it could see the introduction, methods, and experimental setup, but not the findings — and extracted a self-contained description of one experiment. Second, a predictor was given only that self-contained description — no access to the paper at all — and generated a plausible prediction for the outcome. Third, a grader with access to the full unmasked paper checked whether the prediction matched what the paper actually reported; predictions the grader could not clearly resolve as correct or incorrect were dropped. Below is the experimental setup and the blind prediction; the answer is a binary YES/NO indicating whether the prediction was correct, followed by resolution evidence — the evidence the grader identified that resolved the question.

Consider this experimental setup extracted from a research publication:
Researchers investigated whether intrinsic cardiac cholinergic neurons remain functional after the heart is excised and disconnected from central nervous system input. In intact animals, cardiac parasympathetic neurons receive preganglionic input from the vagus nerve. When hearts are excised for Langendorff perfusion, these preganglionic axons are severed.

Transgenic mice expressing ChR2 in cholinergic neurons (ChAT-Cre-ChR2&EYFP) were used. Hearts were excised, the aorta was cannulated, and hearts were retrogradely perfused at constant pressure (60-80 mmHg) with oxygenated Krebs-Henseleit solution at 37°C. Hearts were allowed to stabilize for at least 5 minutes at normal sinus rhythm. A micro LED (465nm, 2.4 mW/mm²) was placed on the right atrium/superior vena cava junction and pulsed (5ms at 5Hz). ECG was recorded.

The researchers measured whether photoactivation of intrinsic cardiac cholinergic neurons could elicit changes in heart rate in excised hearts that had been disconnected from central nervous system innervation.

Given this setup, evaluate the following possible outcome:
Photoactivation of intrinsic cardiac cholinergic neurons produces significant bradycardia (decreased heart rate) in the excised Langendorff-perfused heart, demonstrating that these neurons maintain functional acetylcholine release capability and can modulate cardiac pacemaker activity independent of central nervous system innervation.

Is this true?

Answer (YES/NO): YES